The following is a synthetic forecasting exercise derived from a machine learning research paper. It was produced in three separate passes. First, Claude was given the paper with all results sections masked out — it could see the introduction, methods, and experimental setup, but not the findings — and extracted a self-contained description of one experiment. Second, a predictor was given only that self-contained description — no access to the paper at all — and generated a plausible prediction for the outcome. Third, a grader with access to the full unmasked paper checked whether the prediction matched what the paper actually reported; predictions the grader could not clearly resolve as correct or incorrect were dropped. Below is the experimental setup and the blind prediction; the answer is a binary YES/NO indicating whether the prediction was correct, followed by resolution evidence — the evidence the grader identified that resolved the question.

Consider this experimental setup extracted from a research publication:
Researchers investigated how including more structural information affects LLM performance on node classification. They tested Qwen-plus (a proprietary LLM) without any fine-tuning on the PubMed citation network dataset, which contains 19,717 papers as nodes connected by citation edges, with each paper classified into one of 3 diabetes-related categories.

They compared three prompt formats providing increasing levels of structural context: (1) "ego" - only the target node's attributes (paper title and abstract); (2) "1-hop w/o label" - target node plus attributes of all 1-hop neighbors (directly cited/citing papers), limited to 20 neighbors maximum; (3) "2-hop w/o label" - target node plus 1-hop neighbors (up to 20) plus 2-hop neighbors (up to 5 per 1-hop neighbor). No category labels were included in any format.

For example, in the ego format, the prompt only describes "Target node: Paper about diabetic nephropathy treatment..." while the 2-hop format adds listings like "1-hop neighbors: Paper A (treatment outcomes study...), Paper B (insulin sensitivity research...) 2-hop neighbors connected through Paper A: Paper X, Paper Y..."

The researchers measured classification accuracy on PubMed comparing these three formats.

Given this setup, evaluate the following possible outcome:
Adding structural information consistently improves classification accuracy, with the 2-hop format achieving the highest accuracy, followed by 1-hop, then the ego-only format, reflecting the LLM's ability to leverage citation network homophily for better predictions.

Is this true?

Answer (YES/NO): YES